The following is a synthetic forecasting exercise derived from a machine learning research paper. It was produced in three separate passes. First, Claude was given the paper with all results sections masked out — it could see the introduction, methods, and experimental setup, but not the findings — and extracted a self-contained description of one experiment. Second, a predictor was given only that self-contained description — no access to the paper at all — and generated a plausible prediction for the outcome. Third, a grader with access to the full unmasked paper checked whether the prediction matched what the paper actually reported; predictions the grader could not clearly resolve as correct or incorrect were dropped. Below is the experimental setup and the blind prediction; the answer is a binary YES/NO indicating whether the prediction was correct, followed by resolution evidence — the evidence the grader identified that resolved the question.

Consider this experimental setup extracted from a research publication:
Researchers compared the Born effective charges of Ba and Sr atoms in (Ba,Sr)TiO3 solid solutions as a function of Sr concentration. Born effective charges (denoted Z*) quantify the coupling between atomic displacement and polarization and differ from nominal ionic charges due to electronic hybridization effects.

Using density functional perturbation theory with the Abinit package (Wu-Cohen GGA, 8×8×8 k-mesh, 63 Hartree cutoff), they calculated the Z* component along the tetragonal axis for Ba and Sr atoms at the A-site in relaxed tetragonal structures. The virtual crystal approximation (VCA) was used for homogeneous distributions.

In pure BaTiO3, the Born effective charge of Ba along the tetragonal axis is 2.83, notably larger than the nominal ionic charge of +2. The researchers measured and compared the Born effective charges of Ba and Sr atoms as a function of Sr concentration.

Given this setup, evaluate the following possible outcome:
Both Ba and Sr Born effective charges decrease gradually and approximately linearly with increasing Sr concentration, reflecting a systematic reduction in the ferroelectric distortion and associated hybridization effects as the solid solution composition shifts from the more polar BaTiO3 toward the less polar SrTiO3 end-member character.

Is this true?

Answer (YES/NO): NO